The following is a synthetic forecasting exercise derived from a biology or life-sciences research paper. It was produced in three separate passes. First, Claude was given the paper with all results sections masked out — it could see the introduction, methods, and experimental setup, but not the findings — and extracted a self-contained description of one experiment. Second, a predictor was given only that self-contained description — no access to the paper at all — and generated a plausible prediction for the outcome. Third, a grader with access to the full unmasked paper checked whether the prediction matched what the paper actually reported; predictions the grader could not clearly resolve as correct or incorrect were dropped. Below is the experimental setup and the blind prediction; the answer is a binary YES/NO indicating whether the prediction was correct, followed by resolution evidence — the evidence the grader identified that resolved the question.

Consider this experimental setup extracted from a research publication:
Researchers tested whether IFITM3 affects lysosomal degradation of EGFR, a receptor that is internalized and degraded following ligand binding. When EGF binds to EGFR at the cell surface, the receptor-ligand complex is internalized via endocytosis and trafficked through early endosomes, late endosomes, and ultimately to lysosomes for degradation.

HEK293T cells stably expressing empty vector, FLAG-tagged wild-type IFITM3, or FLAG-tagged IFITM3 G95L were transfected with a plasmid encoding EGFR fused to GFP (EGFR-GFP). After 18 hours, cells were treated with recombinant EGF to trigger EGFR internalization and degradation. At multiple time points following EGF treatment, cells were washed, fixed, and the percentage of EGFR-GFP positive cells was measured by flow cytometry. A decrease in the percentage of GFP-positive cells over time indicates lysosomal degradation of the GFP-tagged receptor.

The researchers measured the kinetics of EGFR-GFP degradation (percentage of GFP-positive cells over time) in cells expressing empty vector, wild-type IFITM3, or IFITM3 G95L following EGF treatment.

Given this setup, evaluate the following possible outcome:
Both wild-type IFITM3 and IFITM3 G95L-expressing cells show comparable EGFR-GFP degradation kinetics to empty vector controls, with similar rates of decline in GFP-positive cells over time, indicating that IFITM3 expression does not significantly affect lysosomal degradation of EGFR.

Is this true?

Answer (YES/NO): NO